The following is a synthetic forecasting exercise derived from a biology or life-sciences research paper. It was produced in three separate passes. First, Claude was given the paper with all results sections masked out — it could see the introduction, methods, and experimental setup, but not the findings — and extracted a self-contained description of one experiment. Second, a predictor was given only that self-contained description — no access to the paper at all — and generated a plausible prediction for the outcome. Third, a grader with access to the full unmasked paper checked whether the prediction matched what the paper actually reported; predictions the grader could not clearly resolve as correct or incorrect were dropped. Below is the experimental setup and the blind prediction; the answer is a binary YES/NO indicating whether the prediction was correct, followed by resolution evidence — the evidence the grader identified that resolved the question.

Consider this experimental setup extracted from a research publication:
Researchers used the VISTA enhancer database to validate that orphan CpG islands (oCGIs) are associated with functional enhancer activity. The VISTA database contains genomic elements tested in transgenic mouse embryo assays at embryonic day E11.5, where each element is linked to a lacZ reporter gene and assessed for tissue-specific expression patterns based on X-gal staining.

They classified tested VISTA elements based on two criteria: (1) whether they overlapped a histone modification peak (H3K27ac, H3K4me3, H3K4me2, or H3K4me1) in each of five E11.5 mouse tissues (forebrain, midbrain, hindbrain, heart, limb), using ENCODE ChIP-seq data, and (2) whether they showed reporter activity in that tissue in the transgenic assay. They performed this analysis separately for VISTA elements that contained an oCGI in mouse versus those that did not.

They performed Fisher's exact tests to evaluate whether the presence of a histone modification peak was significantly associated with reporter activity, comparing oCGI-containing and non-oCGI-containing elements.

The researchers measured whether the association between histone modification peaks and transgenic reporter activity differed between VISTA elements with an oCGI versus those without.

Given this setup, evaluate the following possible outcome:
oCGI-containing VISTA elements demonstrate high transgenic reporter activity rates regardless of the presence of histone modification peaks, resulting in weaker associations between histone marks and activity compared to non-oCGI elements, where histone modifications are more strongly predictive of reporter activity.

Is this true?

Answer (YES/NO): NO